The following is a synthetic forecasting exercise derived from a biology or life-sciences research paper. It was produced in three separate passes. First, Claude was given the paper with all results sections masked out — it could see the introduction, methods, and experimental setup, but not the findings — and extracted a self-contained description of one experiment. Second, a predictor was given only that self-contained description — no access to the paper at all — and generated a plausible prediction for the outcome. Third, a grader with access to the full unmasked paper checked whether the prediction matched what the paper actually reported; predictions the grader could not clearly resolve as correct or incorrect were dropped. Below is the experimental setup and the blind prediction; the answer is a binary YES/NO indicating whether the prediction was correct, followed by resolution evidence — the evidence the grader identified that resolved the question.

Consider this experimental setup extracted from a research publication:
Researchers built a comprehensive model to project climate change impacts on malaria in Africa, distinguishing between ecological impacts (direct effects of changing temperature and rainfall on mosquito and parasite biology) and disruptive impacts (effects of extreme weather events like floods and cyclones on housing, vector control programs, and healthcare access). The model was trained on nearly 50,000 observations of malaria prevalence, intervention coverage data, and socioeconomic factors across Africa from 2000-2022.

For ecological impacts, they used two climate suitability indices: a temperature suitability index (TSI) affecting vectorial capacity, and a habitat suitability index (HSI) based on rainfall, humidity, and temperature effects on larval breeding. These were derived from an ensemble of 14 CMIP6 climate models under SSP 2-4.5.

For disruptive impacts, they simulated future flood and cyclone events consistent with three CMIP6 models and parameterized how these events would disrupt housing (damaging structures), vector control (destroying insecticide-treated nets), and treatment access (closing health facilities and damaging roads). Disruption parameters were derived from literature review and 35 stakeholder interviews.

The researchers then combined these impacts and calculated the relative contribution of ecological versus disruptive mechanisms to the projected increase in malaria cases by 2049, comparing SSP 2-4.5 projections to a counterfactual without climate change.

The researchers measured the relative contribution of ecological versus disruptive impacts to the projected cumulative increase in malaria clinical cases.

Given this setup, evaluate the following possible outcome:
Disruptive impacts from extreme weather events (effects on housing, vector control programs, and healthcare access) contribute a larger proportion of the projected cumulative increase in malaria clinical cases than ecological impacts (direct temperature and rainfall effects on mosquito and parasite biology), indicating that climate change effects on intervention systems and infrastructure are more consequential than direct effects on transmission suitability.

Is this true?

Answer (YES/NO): YES